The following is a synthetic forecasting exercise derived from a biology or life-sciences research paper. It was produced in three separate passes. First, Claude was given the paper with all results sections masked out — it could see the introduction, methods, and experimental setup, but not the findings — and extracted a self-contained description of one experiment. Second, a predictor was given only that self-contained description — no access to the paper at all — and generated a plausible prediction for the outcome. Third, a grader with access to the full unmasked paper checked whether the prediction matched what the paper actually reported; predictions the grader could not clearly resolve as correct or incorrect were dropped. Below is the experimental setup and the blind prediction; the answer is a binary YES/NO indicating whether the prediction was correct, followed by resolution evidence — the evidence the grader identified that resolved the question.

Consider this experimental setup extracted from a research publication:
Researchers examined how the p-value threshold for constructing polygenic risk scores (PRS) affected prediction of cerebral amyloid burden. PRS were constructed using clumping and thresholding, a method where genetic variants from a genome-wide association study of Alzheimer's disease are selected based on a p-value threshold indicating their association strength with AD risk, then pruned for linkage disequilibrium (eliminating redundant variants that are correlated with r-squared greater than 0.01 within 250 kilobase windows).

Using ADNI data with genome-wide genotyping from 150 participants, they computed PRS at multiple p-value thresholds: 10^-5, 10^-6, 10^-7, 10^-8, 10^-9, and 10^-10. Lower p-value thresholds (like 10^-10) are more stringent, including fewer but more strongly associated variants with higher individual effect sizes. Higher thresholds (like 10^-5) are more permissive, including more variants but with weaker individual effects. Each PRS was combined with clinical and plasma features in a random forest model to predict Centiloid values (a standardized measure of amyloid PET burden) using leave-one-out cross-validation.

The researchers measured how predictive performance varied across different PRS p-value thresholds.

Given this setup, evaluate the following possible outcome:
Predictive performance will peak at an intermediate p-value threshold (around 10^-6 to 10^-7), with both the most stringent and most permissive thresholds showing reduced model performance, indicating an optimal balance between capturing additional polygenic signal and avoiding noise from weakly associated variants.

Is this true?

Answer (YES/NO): YES